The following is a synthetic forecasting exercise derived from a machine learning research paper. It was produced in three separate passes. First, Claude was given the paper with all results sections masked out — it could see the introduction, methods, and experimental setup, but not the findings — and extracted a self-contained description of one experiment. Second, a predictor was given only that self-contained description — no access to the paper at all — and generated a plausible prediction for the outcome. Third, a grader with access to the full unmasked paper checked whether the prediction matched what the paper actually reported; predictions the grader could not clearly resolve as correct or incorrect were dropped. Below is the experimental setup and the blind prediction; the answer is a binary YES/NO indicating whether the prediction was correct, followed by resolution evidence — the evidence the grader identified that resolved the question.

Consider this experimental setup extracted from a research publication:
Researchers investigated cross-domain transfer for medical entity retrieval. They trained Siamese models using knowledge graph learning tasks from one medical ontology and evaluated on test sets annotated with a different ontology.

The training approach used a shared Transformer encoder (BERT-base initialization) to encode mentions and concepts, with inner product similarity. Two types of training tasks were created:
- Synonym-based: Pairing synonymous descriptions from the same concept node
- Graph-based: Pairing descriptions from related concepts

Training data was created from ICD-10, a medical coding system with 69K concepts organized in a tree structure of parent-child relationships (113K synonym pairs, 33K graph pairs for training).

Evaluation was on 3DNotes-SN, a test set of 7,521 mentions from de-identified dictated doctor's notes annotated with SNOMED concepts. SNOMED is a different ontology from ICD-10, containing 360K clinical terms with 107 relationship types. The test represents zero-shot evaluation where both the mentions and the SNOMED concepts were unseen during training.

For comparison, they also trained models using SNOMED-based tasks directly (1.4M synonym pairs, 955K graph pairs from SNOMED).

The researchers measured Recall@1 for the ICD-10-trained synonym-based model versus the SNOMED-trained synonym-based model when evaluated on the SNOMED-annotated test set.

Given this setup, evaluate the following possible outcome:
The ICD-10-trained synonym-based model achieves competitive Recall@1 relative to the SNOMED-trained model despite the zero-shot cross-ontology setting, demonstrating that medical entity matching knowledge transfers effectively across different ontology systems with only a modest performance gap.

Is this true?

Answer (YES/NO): NO